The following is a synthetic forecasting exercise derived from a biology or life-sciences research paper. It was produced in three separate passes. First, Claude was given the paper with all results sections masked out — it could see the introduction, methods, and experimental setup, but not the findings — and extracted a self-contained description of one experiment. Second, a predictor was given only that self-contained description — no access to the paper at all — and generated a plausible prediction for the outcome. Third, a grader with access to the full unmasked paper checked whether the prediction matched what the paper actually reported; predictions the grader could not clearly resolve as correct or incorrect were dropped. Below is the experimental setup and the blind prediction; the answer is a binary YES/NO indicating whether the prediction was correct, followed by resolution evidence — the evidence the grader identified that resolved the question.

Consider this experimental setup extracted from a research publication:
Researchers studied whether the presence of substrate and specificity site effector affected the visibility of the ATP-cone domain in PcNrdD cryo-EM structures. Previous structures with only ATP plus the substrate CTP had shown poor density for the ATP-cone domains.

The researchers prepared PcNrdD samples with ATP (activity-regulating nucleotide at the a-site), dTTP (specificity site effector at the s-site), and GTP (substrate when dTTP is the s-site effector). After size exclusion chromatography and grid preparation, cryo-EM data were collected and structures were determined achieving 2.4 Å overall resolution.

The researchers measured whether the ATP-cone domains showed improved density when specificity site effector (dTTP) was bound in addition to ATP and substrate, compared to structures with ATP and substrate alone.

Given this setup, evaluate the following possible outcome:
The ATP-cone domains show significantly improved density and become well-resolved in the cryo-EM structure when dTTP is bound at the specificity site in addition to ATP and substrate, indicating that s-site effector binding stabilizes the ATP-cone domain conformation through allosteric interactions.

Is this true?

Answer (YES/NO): NO